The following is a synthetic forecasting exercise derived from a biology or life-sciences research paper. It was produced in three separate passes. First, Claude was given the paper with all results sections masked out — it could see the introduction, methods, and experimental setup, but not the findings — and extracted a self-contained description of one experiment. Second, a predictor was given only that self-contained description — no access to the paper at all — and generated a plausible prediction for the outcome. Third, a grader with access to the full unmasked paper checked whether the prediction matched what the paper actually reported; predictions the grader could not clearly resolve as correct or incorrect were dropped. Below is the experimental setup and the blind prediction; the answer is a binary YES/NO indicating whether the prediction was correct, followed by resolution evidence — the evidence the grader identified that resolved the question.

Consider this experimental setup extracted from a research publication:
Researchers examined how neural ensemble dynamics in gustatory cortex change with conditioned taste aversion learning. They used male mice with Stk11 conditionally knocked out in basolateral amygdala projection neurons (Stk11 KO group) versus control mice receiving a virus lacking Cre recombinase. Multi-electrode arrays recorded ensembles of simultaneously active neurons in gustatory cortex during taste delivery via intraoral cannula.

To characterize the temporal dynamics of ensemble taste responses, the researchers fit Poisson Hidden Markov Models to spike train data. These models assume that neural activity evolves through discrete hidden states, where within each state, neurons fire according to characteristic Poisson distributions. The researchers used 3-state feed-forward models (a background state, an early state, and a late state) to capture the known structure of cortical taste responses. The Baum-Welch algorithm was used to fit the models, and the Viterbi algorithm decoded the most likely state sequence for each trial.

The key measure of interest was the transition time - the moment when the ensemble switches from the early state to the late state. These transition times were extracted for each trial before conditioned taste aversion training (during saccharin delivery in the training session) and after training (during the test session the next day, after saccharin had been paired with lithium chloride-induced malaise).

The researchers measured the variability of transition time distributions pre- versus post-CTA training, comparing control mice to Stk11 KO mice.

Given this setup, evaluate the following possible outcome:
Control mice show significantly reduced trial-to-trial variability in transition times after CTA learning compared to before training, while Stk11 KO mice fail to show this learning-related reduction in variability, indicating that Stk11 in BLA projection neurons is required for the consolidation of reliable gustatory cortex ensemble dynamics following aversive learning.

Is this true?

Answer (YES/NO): NO